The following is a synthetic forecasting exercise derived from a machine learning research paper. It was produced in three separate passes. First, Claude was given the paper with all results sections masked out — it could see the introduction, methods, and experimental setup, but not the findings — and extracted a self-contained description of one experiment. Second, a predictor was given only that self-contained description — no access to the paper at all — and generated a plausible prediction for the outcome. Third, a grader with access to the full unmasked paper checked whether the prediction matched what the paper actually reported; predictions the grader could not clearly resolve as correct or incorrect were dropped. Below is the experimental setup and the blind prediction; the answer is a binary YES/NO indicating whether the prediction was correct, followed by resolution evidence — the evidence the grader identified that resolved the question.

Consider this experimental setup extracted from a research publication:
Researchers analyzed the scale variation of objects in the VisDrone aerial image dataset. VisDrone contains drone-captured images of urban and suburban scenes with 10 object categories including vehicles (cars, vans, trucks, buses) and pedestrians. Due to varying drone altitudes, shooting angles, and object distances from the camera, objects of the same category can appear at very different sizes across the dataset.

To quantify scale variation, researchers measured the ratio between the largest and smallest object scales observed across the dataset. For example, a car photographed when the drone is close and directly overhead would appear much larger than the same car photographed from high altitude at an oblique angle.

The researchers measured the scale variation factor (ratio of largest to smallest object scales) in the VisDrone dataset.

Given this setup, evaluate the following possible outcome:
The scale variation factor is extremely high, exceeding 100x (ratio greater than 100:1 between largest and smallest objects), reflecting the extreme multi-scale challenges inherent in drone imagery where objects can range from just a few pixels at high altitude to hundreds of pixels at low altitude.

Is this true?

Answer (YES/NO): NO